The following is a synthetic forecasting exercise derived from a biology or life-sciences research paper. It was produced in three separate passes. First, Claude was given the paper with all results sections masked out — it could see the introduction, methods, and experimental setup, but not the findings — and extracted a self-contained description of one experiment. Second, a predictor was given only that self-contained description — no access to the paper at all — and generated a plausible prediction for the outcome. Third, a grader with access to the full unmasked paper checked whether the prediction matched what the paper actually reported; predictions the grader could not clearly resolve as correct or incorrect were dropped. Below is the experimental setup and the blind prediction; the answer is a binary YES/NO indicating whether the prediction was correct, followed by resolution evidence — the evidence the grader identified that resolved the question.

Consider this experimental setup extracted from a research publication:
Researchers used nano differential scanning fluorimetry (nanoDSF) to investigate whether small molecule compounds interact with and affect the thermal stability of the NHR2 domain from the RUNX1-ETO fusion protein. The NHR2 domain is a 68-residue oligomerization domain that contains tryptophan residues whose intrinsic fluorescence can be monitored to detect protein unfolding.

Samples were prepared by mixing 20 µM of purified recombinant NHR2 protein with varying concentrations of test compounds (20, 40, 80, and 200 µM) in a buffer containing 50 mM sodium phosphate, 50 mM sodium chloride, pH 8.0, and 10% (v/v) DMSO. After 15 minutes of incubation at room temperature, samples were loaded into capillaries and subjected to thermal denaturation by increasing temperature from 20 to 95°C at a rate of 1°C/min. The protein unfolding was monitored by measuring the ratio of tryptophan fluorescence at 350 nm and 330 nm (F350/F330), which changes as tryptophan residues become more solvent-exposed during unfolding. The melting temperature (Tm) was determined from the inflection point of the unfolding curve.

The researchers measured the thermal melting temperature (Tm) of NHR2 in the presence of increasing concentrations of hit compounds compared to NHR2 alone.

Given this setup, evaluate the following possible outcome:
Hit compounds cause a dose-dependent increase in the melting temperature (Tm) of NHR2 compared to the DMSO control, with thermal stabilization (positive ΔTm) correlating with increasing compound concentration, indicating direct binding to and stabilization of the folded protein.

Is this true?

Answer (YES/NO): NO